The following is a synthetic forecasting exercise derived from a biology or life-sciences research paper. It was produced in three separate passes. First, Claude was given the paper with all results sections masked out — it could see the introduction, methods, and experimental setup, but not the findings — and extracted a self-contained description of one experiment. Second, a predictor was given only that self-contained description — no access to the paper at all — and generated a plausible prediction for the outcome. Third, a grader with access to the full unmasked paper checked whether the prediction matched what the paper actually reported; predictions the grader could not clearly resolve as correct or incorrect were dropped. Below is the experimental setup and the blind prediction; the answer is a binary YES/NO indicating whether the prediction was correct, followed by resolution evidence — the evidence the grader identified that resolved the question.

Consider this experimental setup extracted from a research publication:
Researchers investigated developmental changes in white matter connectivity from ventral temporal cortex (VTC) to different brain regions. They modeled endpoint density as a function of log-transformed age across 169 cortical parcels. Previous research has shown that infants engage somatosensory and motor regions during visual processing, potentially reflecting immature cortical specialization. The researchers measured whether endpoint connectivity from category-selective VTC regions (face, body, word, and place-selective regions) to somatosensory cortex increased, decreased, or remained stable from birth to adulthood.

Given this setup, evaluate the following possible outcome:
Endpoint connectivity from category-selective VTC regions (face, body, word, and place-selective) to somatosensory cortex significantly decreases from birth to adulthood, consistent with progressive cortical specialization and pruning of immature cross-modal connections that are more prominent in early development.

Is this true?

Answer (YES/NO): NO